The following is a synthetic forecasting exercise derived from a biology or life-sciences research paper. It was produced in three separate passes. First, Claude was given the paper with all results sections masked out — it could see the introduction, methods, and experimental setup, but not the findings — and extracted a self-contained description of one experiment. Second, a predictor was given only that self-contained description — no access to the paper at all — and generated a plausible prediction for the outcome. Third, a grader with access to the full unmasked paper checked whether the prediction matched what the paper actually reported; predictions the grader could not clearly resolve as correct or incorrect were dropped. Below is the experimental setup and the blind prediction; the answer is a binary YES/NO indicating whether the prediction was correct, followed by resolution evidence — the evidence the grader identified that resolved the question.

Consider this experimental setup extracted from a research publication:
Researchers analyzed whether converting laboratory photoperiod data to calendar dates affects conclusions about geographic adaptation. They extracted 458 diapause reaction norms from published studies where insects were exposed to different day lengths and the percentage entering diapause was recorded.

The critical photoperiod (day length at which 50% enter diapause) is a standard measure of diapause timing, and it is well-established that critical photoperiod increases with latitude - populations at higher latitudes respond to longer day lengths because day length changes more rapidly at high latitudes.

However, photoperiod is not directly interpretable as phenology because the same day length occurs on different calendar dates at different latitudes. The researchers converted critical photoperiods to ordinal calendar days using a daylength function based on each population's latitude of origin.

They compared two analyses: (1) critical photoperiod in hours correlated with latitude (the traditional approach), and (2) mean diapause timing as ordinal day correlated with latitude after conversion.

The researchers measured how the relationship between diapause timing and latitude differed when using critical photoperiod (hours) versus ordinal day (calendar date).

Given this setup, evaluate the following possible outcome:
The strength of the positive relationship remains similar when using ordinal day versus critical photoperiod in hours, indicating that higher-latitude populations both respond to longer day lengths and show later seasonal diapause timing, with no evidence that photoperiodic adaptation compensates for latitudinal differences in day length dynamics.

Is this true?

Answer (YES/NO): NO